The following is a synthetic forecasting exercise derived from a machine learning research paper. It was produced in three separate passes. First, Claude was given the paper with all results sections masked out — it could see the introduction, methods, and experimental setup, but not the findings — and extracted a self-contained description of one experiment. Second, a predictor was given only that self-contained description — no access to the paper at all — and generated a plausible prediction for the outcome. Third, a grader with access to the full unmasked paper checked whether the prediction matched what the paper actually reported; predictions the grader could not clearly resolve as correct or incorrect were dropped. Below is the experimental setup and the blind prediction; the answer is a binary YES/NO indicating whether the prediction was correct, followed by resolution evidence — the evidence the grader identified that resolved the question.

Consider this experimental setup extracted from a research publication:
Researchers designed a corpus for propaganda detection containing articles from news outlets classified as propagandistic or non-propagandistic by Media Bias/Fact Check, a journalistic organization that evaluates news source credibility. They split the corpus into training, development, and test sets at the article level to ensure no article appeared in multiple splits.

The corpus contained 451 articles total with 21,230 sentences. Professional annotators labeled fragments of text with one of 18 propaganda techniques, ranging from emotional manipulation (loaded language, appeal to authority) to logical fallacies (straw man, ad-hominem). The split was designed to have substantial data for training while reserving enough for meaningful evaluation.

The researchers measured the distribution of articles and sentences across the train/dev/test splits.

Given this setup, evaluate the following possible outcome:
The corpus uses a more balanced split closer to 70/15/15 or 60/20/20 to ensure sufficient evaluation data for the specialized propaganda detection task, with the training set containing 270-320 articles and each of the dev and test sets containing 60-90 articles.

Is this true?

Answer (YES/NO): NO